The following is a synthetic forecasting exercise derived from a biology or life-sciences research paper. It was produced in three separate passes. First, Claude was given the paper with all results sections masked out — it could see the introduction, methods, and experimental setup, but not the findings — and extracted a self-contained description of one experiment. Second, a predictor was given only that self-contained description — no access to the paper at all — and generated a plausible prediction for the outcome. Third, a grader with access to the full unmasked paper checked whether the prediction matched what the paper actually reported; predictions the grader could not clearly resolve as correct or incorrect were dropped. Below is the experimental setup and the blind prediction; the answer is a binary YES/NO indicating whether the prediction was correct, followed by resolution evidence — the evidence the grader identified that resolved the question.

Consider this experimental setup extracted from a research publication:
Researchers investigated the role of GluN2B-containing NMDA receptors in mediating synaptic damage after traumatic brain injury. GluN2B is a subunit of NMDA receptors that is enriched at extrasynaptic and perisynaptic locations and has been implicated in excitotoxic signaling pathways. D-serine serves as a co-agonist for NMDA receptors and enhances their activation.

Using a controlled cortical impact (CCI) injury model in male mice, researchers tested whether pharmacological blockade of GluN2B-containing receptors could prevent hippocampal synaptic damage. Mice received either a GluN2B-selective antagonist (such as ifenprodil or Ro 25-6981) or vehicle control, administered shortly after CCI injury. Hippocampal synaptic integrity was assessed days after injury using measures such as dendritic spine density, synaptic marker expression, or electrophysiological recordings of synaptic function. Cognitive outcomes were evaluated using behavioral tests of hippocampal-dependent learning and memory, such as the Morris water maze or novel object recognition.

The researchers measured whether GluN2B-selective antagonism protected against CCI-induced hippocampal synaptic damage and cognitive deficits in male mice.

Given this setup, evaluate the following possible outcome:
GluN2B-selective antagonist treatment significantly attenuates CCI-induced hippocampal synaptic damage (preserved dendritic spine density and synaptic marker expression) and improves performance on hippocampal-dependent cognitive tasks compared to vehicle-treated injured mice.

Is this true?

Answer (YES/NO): NO